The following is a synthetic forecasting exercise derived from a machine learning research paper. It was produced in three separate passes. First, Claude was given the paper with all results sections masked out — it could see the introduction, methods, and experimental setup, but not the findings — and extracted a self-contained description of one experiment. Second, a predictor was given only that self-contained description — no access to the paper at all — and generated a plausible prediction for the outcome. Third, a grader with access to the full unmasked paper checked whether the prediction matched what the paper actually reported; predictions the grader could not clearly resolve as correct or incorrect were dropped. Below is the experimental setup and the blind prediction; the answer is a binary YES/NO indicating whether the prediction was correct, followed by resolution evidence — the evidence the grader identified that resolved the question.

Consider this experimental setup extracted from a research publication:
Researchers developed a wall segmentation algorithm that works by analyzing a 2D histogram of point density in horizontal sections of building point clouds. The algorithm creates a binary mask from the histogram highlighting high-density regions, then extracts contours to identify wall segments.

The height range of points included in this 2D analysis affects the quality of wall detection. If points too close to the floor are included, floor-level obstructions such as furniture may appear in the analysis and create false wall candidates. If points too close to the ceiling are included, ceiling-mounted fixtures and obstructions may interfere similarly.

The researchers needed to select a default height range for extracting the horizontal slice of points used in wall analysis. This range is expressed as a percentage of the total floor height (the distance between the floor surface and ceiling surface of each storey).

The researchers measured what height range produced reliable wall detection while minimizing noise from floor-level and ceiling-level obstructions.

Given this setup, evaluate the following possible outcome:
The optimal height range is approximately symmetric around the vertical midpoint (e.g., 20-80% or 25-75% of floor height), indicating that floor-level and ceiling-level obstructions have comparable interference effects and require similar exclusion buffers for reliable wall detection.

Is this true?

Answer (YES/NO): NO